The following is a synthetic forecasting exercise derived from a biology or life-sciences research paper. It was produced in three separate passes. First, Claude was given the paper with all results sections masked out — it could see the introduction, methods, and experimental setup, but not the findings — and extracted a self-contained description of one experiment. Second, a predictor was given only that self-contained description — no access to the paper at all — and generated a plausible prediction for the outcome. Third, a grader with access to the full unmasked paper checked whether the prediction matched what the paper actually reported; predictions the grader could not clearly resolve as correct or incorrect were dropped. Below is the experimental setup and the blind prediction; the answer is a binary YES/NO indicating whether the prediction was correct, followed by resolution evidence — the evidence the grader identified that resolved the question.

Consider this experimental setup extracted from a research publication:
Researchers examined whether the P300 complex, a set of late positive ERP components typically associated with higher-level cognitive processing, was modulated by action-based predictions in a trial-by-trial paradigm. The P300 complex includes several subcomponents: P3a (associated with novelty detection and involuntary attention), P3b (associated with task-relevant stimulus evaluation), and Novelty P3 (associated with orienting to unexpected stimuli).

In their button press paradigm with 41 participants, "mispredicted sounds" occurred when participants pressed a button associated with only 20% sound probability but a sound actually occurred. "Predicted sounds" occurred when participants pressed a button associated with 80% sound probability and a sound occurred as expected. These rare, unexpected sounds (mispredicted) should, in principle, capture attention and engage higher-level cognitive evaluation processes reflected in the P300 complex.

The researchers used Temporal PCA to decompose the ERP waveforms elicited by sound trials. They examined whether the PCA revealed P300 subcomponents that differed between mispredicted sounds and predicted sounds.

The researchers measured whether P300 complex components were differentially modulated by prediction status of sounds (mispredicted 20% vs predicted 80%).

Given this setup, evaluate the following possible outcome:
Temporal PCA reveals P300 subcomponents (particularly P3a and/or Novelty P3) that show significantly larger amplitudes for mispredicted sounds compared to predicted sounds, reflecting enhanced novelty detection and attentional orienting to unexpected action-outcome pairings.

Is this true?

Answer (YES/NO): YES